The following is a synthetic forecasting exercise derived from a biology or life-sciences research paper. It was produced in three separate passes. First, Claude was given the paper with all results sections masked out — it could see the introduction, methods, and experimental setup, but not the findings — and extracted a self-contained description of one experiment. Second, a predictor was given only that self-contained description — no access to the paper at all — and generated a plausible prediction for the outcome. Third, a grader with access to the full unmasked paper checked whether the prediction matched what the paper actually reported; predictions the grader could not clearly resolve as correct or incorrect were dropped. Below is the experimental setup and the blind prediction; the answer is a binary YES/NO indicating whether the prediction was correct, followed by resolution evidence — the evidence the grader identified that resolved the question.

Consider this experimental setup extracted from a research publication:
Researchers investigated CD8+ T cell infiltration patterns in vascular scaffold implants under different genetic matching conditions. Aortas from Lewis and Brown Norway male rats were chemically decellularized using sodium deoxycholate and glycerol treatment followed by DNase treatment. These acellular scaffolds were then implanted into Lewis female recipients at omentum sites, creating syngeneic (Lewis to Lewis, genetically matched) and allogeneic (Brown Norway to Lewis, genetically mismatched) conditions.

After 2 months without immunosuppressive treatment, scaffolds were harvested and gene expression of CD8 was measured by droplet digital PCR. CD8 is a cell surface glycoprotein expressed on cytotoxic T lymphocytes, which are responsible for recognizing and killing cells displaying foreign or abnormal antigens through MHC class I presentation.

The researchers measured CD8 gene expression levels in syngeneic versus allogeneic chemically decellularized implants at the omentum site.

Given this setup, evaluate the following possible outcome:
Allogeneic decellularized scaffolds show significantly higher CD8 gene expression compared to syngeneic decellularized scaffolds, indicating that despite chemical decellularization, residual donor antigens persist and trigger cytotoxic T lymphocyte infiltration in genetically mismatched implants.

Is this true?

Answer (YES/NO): YES